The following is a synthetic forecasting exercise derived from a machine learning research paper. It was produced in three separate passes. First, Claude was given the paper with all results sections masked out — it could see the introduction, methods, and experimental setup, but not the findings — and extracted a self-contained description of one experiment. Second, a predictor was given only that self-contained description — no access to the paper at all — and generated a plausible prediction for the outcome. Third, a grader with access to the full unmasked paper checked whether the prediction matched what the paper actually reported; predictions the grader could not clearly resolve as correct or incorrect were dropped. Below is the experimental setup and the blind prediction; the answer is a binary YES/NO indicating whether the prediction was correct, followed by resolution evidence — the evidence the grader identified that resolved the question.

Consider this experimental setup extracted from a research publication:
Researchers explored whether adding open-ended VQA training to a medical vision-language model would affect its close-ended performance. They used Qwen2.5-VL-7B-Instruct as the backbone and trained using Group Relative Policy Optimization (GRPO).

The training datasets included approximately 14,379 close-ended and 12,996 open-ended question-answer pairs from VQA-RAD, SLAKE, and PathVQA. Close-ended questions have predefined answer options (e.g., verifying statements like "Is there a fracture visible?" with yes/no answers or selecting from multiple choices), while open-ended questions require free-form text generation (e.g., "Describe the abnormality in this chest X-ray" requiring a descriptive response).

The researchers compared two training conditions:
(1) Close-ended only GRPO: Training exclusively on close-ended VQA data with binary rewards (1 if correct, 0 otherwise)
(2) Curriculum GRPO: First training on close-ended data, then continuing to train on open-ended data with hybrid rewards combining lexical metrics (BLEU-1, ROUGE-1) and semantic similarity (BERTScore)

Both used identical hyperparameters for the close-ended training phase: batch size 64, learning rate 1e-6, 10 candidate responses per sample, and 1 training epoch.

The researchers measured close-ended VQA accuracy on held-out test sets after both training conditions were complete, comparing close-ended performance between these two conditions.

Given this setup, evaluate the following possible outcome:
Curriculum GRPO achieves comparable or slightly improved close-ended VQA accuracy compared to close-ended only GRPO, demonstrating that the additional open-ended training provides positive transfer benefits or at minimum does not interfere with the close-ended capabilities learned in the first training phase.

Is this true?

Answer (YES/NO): YES